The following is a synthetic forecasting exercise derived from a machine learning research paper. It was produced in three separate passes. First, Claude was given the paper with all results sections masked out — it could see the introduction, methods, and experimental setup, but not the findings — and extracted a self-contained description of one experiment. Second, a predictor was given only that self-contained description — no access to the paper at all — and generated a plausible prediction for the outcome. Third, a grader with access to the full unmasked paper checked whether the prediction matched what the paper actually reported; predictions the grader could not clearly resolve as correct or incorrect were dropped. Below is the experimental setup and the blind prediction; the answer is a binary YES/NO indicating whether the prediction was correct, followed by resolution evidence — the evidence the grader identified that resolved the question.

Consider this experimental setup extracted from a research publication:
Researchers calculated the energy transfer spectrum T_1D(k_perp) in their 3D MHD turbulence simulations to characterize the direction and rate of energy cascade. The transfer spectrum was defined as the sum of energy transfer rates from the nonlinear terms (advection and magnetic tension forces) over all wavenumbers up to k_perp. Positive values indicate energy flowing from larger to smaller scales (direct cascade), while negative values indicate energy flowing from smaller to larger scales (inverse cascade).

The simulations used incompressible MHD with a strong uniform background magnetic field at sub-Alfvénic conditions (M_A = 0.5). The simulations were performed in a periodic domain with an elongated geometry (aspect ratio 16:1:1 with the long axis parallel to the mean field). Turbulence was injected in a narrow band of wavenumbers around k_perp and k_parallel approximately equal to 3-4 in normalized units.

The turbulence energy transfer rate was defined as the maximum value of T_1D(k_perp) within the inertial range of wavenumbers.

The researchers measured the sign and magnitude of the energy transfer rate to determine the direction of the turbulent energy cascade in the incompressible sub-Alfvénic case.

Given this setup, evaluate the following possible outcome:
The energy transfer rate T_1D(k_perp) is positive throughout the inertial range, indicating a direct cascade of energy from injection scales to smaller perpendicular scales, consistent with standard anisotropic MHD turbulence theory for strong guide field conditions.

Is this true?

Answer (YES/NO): YES